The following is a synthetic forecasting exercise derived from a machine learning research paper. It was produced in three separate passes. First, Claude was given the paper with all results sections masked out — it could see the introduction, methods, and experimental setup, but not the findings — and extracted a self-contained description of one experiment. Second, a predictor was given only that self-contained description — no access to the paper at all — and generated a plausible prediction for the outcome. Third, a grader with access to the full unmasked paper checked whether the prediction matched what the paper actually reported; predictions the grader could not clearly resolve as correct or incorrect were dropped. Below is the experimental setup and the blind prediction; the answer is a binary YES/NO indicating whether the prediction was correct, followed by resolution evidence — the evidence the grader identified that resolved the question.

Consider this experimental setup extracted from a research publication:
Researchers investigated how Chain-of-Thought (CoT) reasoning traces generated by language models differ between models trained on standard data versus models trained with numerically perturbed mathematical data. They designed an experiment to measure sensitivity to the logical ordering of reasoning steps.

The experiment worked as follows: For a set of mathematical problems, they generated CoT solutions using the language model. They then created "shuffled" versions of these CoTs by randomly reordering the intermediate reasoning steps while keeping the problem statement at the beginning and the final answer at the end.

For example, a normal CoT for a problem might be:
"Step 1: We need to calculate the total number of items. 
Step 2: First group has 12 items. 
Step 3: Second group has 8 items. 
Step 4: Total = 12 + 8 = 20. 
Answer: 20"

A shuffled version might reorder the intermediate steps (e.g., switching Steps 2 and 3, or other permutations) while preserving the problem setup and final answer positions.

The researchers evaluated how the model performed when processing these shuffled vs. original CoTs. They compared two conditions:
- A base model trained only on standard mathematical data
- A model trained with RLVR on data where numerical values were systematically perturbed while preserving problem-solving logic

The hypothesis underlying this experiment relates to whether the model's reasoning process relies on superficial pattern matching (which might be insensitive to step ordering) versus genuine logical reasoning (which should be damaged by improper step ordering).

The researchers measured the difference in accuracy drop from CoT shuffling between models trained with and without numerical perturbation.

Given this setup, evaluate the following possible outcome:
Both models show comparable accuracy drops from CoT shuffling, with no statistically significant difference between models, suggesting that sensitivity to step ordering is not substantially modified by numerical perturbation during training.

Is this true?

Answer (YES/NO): NO